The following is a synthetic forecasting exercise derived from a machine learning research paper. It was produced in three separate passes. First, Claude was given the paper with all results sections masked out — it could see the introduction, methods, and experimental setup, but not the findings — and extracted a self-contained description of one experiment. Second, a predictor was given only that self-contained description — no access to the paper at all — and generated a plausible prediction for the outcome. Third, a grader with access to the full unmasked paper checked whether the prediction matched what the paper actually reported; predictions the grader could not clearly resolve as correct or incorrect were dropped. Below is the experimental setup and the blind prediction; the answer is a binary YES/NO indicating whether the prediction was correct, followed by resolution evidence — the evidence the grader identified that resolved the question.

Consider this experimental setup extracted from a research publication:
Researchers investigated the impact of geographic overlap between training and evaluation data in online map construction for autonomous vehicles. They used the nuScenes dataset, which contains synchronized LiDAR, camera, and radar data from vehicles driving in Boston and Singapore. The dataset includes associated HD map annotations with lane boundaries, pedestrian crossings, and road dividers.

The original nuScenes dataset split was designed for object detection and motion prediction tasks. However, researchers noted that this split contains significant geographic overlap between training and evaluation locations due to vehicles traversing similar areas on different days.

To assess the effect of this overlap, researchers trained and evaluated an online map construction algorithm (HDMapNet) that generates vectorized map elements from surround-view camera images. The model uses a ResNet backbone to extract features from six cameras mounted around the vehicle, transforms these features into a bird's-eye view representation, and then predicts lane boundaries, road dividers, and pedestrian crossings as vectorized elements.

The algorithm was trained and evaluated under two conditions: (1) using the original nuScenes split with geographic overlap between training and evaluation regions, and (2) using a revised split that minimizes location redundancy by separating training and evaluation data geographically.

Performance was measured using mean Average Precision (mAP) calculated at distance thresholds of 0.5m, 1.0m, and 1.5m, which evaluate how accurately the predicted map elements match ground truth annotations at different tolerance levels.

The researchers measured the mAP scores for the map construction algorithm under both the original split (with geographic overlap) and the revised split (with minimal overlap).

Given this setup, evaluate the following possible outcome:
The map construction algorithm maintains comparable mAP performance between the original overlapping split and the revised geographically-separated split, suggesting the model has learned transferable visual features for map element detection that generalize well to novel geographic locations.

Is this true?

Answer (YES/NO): NO